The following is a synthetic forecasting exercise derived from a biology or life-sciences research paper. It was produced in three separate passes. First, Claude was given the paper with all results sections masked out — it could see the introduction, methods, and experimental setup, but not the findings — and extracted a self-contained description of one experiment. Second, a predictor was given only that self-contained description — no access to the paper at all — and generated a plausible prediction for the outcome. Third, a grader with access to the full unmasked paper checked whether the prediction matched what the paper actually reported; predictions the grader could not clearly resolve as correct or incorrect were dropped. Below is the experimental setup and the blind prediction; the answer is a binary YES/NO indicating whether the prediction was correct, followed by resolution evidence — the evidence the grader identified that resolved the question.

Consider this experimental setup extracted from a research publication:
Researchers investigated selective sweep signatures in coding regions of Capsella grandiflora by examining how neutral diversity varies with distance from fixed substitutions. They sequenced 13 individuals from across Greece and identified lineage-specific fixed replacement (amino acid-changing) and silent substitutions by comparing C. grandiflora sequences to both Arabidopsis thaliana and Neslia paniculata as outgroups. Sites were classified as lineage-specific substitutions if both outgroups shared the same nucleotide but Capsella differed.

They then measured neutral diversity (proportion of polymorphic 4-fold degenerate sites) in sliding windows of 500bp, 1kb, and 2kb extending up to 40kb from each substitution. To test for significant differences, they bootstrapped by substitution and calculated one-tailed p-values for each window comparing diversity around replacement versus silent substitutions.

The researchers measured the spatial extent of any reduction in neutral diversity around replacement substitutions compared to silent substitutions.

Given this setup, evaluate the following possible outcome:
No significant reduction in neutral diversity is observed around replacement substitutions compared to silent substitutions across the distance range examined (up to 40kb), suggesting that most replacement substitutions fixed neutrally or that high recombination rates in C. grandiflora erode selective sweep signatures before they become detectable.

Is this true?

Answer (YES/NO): NO